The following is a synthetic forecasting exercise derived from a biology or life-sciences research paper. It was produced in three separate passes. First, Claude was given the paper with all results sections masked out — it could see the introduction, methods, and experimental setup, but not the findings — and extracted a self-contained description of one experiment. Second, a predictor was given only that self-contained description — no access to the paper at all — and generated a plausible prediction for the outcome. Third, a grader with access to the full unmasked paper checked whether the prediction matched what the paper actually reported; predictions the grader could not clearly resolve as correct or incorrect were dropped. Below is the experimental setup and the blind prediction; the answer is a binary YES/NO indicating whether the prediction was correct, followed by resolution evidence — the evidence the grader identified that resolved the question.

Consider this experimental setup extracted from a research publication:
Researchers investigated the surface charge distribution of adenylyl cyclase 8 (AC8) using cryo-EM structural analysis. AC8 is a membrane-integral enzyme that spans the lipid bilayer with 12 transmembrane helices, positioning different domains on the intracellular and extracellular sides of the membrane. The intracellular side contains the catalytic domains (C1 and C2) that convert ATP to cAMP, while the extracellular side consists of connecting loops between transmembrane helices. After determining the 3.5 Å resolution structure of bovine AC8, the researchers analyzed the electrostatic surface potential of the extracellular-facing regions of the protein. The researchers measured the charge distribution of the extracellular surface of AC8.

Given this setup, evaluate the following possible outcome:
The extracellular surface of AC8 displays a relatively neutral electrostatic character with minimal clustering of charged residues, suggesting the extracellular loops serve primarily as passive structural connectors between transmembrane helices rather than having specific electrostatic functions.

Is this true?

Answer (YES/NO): NO